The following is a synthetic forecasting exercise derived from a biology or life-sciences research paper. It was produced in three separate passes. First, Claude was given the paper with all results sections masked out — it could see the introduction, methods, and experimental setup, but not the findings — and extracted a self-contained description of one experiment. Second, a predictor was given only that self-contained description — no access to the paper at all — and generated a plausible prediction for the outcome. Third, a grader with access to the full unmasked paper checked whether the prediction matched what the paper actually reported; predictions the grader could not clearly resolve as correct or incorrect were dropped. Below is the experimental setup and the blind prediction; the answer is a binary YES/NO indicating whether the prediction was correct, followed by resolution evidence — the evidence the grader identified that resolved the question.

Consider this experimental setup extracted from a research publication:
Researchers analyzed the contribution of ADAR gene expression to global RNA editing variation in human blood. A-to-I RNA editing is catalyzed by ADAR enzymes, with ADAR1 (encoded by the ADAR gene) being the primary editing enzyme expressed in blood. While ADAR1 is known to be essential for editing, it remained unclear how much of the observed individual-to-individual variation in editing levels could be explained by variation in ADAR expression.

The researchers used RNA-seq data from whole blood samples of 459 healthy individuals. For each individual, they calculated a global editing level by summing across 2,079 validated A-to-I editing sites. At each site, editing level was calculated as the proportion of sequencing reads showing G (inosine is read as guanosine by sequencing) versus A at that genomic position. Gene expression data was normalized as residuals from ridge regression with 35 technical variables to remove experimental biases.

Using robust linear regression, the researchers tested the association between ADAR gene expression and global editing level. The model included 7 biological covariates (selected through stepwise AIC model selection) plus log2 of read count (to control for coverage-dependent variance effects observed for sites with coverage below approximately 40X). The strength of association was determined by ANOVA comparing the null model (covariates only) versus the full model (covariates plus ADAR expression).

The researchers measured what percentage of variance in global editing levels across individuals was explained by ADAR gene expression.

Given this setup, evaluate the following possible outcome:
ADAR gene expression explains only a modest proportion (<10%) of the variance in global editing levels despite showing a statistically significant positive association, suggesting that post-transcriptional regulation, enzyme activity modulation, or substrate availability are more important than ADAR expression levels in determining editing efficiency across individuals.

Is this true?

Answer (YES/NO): NO